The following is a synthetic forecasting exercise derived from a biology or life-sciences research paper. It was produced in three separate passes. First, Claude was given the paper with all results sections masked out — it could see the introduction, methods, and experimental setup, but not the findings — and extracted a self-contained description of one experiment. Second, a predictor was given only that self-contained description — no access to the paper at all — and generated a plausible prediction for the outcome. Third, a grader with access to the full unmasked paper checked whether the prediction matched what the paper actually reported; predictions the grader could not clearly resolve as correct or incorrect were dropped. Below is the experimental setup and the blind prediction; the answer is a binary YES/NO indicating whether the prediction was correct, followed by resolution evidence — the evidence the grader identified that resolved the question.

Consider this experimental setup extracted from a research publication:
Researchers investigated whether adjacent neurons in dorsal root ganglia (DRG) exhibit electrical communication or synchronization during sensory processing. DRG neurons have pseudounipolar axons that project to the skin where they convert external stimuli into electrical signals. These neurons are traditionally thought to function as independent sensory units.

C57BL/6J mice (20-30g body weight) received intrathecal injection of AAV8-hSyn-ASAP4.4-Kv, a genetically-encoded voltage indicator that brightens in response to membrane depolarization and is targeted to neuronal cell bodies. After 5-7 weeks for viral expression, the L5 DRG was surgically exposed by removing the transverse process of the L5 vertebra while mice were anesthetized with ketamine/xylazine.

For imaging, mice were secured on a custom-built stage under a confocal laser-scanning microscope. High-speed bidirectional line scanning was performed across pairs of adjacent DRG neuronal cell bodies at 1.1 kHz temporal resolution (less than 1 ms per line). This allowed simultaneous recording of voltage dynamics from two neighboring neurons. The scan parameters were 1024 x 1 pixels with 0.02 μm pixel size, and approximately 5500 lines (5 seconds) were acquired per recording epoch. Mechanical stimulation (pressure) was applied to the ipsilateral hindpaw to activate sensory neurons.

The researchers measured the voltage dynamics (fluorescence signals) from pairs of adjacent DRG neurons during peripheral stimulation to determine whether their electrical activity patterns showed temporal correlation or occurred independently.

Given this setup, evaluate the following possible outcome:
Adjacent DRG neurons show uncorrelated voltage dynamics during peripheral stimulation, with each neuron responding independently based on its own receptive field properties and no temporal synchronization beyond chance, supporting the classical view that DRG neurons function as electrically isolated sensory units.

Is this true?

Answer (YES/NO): NO